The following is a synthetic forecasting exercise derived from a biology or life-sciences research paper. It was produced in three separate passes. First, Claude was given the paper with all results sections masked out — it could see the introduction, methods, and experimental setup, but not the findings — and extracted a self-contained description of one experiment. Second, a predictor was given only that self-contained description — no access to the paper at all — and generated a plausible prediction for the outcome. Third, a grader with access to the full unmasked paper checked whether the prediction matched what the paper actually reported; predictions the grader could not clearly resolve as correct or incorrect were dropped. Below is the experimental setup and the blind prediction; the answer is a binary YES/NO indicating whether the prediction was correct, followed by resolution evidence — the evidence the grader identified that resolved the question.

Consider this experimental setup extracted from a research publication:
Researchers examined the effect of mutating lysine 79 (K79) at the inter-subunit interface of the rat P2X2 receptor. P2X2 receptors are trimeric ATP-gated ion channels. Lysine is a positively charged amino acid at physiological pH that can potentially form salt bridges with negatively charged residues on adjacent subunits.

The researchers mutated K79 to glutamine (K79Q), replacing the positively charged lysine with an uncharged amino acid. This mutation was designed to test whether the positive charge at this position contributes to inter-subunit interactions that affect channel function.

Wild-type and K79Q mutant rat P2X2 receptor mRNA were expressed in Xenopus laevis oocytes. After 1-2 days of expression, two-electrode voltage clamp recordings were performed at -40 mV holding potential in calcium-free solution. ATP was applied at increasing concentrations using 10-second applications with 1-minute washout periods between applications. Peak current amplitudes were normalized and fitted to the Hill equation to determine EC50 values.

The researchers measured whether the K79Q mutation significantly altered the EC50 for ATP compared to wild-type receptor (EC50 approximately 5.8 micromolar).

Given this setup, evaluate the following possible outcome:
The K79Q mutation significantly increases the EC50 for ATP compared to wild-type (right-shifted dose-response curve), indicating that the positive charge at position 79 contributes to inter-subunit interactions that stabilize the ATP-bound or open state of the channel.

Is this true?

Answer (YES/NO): NO